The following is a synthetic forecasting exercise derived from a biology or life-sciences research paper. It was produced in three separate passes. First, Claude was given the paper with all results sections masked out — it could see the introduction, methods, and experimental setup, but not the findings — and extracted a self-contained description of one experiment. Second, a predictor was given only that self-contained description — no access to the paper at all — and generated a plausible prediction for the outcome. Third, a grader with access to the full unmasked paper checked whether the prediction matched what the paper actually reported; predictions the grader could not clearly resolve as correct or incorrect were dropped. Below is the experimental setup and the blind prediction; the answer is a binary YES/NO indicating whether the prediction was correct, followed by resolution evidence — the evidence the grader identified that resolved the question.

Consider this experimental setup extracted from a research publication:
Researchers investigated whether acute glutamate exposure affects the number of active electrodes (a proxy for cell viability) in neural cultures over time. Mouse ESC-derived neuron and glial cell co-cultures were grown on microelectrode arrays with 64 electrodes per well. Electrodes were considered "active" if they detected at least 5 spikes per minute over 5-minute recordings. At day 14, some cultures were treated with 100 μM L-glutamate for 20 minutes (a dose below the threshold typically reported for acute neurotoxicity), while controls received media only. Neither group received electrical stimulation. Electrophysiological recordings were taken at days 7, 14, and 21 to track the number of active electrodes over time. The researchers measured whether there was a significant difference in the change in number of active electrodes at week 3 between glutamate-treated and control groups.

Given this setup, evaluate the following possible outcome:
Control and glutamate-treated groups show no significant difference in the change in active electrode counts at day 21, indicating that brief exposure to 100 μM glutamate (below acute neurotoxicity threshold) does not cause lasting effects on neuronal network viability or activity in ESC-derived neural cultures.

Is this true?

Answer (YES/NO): NO